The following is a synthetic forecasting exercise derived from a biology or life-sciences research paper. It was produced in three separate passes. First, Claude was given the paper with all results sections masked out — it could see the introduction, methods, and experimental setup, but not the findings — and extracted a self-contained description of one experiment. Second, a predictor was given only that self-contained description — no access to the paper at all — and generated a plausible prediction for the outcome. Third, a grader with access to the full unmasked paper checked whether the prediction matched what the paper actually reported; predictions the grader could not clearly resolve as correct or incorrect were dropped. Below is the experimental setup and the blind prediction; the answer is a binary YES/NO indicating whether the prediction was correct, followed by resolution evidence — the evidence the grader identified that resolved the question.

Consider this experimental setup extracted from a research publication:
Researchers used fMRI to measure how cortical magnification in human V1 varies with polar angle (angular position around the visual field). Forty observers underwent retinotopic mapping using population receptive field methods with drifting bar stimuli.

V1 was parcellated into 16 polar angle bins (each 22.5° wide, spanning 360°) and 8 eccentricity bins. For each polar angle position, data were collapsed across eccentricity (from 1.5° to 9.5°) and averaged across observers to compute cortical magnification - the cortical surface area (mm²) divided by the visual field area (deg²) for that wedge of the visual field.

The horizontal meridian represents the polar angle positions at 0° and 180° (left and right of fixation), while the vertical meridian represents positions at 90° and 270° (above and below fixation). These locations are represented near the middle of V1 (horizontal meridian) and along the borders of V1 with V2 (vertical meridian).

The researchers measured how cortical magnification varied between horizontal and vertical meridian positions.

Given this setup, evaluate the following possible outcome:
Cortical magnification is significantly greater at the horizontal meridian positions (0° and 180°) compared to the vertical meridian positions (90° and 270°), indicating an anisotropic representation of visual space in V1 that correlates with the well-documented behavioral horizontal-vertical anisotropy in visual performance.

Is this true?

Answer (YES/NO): YES